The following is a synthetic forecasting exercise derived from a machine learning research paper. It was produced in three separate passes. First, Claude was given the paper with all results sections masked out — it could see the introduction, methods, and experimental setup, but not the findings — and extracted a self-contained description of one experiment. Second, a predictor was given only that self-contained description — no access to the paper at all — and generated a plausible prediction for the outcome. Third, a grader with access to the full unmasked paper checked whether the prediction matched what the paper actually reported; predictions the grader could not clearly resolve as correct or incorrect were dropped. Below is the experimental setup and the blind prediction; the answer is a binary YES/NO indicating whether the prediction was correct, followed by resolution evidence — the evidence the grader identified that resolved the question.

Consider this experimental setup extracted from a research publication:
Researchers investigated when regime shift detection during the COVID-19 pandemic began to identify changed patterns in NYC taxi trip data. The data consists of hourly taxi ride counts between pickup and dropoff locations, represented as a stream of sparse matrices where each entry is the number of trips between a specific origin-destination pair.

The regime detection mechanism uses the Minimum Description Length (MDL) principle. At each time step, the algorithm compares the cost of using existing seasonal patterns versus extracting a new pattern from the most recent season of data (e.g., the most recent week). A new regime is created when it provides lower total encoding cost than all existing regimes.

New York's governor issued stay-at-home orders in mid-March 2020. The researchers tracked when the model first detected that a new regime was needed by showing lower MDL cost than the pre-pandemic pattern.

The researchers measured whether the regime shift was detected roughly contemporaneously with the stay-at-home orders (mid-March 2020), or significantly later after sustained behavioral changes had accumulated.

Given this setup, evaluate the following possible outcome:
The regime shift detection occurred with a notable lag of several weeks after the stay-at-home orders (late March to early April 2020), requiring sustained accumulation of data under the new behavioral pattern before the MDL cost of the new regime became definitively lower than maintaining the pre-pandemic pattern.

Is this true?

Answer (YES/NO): NO